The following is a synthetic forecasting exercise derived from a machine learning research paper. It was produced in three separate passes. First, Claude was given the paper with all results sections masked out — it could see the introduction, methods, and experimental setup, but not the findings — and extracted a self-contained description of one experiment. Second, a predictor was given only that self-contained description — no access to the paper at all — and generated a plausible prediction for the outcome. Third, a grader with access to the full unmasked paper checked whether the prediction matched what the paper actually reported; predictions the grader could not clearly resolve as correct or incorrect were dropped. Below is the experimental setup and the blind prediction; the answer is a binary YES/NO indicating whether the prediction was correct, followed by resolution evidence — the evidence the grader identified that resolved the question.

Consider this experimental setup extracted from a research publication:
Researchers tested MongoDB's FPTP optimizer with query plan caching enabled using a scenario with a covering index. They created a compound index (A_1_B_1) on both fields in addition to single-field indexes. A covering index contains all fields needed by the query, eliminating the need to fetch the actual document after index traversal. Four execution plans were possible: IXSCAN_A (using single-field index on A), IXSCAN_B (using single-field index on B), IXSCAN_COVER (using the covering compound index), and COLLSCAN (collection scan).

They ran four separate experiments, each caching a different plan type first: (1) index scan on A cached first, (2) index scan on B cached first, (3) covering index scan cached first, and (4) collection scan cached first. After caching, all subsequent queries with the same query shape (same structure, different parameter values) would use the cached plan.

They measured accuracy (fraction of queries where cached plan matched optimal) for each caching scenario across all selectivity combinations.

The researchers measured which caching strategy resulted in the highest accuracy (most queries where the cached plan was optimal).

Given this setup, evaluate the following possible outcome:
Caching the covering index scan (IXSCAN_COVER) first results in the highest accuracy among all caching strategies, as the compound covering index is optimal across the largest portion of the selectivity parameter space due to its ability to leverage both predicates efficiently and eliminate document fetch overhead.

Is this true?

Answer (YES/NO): YES